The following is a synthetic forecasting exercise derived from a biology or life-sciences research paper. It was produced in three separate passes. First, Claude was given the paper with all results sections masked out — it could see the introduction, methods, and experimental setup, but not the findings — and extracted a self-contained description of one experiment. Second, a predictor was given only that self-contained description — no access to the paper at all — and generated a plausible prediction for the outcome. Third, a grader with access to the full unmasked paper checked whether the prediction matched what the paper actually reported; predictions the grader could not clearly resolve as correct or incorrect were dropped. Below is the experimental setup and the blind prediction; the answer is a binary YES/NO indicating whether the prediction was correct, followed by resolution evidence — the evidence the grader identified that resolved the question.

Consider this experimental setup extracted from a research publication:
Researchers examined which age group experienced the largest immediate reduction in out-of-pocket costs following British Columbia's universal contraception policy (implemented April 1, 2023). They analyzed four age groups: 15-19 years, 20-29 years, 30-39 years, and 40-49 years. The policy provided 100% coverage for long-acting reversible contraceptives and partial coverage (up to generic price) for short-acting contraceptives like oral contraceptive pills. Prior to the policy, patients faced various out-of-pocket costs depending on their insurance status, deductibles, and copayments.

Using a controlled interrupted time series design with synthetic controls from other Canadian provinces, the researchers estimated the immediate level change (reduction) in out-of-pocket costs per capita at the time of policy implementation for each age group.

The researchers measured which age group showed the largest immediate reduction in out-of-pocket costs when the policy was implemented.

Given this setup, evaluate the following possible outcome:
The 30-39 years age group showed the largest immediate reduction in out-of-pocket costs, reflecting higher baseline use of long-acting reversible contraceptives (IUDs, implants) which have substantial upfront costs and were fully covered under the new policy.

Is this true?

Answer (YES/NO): NO